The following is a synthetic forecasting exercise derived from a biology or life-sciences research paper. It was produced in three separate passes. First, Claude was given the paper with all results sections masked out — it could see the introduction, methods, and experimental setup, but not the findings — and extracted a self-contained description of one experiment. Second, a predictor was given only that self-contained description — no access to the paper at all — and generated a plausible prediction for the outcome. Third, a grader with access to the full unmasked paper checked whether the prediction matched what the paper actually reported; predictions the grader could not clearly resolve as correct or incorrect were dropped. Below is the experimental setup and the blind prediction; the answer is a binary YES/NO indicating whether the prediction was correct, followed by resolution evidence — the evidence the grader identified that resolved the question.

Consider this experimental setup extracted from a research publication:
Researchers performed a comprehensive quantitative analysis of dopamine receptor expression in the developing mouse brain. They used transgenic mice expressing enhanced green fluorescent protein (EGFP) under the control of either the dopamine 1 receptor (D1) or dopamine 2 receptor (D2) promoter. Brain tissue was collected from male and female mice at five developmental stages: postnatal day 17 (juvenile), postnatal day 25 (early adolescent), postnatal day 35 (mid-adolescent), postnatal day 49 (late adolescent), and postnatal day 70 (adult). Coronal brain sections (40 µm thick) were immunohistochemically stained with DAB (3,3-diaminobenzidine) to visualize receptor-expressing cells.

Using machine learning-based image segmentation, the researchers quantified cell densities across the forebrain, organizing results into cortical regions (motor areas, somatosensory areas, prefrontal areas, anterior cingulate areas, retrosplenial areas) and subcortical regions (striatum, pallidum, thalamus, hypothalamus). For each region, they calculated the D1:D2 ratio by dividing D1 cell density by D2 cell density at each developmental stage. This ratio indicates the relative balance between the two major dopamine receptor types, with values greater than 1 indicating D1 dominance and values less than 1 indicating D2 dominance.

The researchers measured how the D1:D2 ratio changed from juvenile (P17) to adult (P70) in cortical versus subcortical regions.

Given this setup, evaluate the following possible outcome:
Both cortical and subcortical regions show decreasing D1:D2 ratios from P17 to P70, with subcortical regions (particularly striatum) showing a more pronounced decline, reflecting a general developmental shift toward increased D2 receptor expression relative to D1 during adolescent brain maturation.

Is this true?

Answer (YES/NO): NO